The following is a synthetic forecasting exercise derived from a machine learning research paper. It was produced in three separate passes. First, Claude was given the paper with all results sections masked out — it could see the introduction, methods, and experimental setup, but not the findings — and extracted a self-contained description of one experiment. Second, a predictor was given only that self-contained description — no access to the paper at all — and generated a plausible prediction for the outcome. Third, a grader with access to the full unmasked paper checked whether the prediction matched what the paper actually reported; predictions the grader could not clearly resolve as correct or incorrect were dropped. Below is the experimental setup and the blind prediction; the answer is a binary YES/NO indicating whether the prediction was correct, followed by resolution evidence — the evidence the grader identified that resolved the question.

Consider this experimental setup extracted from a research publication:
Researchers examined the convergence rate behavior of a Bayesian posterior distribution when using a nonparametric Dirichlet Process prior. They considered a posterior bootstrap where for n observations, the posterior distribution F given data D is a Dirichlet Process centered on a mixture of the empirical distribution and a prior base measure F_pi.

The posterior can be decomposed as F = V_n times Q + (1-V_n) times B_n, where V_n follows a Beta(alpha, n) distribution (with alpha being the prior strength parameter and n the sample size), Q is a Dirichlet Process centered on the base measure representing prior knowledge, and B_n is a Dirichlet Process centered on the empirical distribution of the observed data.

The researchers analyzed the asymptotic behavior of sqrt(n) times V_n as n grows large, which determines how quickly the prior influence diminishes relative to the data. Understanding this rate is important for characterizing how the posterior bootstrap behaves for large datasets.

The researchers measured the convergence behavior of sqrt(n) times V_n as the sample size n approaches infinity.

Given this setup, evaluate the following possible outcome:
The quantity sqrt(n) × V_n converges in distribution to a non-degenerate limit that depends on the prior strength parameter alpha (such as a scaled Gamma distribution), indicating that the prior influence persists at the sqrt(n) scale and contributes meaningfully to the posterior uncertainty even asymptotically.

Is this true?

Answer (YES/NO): NO